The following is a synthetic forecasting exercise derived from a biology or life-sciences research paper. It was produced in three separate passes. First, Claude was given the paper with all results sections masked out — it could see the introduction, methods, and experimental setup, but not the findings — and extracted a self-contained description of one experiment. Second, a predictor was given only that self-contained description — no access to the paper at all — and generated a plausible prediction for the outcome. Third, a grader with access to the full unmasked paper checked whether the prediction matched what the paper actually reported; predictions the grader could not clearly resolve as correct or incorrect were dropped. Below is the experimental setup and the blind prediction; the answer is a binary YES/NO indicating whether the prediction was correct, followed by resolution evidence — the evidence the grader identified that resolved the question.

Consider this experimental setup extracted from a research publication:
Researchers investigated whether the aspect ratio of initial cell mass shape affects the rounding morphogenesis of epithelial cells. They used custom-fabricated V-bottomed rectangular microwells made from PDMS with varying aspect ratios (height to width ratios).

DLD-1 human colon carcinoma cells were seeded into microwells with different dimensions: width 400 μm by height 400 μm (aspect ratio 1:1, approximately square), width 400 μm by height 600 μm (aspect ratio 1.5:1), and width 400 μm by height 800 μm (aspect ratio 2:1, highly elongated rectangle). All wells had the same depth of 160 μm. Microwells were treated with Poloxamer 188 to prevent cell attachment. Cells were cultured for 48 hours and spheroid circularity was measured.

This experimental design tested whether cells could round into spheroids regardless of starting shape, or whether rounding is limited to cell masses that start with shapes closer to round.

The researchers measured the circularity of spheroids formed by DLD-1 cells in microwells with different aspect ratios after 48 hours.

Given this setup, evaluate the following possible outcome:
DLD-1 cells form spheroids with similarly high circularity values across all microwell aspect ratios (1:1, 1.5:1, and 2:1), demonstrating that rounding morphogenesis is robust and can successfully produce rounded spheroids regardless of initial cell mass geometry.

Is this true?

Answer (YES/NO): YES